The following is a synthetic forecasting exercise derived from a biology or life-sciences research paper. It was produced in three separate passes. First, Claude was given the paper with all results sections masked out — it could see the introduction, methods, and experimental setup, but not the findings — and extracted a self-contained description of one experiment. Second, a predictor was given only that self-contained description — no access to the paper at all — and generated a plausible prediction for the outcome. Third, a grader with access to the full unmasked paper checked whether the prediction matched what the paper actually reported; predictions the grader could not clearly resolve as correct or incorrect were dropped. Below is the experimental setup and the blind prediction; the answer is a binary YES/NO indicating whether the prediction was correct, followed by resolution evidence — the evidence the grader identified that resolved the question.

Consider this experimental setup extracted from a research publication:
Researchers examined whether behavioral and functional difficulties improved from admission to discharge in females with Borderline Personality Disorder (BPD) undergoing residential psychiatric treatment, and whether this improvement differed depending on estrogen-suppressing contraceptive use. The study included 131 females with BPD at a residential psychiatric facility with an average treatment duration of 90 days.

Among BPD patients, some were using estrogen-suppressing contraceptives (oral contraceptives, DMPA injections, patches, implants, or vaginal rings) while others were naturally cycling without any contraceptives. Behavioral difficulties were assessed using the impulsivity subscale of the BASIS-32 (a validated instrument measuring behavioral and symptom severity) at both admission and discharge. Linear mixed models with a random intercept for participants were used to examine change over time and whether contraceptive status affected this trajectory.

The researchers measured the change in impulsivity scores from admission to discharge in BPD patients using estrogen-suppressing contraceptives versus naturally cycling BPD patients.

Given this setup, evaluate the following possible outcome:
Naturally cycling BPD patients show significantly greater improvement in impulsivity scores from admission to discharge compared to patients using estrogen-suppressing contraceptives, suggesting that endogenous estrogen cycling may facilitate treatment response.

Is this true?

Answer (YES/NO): NO